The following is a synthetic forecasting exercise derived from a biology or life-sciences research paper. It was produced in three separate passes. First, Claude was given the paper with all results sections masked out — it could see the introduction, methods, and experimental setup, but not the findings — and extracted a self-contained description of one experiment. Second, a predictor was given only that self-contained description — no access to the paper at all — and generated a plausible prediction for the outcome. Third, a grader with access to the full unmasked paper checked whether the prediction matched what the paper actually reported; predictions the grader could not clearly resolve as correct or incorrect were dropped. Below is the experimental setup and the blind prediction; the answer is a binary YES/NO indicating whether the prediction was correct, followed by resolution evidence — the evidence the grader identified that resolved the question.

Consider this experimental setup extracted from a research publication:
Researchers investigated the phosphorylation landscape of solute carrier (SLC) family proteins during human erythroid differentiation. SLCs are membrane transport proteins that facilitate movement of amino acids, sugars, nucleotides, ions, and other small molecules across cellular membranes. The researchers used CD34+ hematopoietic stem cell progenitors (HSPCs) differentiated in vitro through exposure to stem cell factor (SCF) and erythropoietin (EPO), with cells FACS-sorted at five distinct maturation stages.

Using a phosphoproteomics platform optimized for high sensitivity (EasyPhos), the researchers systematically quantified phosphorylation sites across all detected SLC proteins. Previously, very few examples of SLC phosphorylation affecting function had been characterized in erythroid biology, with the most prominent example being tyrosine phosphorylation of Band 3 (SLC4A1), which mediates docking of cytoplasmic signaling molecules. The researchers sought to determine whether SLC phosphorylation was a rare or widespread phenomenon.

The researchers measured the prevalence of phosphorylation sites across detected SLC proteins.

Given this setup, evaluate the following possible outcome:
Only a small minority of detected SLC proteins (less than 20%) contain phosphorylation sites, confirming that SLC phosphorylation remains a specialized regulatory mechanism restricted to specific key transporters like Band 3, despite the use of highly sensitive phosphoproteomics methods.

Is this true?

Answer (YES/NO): NO